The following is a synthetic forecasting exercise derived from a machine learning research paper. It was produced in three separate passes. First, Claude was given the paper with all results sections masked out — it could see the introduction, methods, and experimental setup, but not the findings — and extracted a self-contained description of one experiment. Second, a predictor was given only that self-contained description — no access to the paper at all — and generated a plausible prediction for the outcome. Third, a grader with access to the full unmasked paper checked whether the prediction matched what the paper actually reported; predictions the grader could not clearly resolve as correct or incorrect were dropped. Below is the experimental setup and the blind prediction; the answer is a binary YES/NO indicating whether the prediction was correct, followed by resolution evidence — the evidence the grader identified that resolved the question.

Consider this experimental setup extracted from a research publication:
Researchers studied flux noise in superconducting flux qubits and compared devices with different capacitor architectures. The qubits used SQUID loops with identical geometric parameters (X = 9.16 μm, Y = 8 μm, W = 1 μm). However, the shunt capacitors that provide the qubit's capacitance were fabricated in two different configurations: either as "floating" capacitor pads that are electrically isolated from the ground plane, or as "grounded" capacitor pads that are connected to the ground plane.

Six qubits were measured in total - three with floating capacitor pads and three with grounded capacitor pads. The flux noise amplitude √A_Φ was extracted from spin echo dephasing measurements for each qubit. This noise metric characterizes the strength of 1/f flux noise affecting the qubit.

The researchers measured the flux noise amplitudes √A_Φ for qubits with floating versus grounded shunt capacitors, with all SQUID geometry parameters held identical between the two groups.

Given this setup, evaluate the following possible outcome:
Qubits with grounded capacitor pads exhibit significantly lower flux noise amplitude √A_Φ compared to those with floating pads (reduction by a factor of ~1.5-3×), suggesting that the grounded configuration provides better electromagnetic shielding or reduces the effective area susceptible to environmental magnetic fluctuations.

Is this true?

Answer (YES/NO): NO